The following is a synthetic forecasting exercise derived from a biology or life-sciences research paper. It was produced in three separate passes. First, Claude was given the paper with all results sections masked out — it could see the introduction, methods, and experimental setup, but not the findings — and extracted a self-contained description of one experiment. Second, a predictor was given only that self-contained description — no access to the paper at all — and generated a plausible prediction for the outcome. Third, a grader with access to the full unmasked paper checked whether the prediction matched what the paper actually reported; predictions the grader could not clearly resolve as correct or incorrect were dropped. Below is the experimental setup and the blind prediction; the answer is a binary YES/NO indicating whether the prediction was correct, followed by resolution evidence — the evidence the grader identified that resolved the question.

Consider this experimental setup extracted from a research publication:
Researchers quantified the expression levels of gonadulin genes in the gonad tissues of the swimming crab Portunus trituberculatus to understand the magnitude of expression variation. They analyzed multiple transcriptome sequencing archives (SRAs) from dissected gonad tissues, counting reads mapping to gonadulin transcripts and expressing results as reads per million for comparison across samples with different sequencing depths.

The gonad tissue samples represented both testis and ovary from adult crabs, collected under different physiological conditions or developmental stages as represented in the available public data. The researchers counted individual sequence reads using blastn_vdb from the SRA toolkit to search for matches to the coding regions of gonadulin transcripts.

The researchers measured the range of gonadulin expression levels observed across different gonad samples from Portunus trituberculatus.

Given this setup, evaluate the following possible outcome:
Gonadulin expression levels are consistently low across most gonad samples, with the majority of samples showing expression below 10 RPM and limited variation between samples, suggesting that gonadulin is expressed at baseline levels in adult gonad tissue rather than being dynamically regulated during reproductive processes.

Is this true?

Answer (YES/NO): NO